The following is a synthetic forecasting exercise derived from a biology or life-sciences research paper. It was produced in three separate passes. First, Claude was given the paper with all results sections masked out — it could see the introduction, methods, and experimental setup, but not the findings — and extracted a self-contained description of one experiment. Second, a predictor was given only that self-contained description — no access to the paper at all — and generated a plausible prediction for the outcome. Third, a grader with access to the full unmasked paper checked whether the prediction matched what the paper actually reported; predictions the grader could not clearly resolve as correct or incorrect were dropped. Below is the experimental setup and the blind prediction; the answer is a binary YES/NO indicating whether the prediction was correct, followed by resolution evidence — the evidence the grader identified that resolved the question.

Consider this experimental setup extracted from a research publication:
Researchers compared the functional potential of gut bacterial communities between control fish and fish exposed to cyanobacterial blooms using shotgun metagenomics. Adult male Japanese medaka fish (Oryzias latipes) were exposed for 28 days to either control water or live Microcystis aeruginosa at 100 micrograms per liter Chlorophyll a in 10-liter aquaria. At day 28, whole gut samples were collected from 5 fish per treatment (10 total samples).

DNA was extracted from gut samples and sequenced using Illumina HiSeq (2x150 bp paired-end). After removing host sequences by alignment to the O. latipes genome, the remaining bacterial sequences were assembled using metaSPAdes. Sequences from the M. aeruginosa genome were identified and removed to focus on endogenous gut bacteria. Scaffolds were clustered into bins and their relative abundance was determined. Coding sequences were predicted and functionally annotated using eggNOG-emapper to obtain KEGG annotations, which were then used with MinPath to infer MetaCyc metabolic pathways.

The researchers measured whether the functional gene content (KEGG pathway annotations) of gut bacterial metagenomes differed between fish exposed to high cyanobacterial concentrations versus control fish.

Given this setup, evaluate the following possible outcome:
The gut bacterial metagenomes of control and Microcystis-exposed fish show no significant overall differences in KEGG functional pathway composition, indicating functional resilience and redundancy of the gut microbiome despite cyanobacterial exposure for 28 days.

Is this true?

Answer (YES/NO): YES